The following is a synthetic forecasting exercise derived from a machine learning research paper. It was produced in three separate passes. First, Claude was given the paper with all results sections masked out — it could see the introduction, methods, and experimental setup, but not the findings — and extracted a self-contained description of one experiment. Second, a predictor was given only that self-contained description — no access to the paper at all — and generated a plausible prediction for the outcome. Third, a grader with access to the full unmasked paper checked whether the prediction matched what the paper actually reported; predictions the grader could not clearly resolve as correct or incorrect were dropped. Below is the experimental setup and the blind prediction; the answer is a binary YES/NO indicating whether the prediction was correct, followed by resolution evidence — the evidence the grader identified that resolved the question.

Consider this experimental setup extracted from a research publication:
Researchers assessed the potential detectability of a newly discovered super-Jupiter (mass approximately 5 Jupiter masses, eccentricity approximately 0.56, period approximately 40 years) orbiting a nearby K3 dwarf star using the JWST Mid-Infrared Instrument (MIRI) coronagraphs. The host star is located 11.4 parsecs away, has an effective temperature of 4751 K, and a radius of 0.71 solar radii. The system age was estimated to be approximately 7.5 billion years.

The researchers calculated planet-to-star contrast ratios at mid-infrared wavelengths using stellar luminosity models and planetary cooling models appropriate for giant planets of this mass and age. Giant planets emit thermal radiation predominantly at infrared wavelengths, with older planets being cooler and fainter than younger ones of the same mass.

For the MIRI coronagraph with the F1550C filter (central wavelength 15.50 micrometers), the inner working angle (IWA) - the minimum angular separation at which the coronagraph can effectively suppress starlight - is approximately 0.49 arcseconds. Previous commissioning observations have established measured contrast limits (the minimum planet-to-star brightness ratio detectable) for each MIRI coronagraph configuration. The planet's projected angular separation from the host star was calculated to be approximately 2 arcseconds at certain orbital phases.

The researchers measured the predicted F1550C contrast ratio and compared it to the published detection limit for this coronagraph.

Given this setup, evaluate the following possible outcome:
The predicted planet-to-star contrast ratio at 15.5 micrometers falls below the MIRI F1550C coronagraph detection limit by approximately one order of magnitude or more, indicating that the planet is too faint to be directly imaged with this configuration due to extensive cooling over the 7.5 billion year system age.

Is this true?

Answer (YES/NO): NO